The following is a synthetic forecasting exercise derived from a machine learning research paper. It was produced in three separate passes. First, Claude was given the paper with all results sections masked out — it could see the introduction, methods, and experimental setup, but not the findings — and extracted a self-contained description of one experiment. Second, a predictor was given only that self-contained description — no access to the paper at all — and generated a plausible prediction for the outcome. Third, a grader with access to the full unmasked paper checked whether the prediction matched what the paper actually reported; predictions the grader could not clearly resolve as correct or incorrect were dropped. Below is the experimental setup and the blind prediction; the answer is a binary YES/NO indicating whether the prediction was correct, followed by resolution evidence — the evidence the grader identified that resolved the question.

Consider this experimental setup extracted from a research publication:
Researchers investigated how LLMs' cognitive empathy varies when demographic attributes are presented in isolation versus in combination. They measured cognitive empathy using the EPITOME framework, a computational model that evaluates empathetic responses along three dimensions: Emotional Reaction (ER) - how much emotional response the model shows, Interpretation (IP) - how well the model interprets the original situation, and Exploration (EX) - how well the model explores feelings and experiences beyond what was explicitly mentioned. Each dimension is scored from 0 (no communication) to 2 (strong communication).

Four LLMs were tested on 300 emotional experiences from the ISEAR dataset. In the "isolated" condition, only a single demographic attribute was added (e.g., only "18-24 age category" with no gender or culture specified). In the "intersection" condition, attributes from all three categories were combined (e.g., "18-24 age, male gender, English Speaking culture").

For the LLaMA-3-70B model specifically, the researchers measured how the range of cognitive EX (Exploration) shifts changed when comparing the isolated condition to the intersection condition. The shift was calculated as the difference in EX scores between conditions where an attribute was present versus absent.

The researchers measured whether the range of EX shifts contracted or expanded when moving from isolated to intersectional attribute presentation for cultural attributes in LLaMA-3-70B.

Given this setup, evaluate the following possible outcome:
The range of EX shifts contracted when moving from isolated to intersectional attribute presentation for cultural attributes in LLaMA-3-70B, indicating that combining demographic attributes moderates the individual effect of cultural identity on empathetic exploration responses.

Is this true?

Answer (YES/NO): NO